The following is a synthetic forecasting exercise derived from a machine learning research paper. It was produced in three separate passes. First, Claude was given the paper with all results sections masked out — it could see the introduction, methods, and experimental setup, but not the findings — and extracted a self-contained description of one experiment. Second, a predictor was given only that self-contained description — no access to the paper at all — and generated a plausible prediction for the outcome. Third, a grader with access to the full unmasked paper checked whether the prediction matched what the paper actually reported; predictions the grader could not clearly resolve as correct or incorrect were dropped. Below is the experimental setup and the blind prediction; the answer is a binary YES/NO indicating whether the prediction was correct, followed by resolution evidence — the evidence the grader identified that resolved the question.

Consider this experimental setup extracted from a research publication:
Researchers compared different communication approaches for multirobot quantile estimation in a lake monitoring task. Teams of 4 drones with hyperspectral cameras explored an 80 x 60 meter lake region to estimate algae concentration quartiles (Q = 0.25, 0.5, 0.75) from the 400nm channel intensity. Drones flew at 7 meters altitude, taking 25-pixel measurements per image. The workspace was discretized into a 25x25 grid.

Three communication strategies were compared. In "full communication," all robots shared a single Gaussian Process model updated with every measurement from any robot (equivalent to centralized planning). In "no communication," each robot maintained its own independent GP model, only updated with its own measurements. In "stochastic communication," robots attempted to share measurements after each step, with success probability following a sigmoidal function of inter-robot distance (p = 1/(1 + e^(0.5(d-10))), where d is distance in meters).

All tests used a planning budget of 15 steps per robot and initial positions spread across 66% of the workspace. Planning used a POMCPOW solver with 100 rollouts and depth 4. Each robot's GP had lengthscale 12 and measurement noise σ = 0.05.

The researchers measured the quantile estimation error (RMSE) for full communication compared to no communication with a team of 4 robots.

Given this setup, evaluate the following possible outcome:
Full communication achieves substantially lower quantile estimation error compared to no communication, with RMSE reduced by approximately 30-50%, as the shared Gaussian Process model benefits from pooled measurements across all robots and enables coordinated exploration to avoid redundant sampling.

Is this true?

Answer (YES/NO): NO